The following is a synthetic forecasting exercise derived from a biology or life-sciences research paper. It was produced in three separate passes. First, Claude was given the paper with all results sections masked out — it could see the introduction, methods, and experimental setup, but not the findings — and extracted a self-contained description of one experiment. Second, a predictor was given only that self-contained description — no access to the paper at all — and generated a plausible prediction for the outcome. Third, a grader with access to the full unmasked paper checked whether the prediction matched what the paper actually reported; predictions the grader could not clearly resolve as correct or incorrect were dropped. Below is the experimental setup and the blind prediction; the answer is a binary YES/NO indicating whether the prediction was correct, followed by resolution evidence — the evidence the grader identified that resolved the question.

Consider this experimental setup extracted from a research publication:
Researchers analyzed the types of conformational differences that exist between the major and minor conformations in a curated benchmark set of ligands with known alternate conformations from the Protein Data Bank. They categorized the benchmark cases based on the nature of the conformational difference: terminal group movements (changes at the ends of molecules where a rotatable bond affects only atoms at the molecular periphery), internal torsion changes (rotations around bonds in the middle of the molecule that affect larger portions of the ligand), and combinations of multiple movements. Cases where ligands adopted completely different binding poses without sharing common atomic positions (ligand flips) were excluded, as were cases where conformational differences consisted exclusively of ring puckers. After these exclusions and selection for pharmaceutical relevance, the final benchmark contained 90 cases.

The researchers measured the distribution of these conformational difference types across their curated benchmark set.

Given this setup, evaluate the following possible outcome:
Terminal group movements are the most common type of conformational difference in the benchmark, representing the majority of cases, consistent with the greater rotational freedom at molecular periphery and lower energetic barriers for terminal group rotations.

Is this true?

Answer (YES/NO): NO